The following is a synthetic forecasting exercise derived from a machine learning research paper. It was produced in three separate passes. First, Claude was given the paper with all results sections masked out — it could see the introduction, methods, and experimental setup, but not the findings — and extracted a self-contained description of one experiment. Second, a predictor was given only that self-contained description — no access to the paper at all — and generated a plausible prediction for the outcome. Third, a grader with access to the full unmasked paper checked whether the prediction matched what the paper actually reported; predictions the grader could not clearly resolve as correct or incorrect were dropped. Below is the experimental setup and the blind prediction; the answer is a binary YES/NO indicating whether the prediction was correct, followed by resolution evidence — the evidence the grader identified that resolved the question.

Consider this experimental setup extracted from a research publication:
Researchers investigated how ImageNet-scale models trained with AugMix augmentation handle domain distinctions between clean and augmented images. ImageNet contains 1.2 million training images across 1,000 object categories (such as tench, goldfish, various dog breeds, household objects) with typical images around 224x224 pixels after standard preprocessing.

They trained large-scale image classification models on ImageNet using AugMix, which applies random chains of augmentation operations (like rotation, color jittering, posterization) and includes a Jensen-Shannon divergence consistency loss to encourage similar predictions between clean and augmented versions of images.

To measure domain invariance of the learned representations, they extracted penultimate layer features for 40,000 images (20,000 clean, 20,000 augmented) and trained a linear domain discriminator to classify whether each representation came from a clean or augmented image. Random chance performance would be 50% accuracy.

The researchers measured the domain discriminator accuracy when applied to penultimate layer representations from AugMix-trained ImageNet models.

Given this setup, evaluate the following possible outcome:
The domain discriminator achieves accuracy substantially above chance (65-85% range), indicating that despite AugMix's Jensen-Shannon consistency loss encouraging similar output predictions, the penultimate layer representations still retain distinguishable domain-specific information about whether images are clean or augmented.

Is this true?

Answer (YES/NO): NO